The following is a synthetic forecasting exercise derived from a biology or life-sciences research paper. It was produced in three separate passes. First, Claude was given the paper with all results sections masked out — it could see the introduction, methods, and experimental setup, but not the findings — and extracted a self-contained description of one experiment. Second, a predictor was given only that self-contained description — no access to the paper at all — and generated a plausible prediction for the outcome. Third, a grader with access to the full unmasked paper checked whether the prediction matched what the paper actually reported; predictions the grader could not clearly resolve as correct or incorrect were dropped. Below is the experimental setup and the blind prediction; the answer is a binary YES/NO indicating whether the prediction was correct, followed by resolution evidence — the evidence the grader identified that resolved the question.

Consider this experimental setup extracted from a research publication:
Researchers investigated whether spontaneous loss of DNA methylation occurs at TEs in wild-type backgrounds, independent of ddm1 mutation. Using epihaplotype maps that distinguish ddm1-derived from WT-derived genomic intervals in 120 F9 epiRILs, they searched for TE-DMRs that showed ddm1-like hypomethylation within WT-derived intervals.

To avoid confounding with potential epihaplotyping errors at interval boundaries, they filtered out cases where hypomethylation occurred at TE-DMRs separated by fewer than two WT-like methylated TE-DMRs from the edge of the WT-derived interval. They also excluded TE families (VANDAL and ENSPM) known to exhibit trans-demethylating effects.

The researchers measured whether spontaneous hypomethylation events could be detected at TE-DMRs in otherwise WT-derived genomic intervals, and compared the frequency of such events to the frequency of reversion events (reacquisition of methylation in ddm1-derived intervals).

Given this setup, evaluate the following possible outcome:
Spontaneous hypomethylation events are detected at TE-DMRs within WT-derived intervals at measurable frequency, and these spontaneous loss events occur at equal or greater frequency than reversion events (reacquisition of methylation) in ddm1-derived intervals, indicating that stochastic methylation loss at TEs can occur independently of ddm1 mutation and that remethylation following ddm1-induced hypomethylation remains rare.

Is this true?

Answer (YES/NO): NO